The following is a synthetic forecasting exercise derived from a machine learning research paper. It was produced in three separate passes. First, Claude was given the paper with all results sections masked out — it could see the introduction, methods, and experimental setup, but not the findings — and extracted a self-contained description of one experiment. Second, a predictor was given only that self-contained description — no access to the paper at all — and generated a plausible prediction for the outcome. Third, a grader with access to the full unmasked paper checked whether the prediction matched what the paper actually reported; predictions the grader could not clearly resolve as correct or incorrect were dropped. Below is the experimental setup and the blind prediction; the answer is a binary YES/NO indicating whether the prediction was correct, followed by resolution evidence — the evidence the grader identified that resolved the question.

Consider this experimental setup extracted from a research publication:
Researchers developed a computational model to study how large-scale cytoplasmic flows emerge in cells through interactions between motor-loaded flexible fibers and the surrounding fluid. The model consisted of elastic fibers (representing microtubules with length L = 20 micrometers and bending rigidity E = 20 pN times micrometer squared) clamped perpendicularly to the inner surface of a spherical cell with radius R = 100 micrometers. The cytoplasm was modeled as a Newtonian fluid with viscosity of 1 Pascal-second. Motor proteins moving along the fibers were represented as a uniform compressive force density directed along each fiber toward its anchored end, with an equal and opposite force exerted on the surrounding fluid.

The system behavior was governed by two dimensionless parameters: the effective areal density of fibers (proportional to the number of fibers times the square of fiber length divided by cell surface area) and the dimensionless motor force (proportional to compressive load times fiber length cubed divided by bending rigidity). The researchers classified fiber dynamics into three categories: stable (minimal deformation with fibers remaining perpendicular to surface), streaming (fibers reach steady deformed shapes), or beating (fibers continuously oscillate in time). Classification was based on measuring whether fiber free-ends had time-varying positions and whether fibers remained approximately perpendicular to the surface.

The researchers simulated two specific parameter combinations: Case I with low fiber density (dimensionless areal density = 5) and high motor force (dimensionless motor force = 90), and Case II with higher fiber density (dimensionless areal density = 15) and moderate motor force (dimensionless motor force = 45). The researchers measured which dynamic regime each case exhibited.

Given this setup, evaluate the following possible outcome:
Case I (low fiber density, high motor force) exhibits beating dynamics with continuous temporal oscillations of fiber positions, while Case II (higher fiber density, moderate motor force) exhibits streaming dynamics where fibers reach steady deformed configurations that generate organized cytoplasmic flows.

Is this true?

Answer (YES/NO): YES